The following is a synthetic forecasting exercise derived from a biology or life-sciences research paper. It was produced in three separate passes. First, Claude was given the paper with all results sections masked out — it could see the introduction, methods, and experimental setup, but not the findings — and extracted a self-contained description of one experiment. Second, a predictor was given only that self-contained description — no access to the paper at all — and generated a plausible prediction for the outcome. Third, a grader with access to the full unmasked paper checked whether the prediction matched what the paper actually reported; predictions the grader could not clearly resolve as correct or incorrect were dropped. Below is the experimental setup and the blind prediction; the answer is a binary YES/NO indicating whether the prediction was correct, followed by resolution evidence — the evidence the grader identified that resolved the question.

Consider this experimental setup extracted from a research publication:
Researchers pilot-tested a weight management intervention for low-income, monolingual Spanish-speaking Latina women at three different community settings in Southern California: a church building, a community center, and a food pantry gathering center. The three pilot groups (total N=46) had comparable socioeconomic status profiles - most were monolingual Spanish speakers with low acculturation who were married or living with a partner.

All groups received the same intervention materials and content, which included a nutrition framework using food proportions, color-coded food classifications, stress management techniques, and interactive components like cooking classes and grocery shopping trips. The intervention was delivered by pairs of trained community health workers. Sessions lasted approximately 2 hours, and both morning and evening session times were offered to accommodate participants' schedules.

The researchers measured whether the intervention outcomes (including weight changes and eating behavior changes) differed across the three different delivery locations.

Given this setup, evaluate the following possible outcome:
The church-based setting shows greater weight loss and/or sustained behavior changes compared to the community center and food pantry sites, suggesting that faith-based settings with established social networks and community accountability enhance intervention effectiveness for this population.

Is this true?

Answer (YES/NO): NO